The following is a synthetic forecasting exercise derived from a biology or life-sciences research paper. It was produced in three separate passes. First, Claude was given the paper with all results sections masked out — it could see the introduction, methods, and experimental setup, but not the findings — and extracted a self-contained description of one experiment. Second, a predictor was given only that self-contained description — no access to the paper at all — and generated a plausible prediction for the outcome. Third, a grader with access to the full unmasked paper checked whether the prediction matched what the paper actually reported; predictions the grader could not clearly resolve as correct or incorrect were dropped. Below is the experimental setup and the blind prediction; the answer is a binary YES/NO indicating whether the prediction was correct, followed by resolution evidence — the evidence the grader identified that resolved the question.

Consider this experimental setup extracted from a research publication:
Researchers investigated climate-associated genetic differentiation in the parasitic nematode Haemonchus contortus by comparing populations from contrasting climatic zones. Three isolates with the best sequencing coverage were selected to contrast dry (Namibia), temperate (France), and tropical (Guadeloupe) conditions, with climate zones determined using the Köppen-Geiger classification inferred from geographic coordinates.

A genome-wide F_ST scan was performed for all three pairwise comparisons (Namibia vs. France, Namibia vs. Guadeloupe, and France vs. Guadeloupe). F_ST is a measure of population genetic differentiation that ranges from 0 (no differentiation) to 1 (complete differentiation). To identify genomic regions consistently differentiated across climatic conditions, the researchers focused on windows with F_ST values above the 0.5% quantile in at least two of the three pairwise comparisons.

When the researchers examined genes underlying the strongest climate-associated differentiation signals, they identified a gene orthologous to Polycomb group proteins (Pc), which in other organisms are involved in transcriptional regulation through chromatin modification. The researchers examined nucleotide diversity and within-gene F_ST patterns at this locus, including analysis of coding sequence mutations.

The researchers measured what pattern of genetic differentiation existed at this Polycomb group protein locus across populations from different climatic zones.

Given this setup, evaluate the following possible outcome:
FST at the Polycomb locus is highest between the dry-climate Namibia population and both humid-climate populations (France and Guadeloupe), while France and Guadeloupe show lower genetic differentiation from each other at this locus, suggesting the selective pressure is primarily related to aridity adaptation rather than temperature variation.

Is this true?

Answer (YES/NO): NO